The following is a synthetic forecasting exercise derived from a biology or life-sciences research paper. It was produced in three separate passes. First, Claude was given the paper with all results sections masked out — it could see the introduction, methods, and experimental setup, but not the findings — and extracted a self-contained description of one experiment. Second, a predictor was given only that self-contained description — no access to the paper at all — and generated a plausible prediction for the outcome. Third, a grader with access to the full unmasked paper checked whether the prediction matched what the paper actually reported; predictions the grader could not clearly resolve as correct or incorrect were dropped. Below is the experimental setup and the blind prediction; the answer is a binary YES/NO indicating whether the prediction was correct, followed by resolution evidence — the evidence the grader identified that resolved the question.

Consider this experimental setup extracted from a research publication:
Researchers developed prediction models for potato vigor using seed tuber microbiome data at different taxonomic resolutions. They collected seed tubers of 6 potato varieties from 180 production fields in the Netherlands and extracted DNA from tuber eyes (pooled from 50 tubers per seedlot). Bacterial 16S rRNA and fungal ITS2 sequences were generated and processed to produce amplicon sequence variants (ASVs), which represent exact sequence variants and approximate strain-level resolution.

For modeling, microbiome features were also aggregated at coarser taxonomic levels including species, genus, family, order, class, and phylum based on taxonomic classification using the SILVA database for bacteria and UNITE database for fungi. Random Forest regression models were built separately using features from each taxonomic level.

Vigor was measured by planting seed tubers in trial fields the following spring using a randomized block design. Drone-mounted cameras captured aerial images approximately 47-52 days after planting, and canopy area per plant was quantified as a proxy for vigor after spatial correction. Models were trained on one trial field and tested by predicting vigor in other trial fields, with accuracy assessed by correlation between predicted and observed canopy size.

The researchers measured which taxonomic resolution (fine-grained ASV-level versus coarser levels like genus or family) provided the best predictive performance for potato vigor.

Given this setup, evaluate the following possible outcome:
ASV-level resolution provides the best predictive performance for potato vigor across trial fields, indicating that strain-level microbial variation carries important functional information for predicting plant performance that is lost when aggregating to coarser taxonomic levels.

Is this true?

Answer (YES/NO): YES